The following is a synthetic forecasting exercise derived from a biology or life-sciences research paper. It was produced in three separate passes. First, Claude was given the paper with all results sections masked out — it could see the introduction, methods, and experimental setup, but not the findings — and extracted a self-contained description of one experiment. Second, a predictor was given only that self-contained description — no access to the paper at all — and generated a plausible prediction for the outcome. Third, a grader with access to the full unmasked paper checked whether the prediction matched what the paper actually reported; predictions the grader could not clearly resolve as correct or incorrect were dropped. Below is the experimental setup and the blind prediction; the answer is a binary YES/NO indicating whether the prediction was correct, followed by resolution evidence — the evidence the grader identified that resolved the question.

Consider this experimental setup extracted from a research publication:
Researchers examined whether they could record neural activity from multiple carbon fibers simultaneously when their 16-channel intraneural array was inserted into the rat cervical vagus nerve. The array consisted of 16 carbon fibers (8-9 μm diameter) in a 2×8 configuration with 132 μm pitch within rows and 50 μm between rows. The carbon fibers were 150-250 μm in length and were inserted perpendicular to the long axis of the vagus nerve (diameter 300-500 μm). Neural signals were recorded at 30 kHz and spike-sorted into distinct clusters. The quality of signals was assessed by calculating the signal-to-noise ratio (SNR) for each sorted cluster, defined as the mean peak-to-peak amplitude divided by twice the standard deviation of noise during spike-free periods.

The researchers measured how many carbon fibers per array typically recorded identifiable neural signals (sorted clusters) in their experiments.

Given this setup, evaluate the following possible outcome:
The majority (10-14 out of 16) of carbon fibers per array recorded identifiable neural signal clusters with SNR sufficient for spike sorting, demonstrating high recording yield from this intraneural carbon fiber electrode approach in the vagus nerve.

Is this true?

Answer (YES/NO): NO